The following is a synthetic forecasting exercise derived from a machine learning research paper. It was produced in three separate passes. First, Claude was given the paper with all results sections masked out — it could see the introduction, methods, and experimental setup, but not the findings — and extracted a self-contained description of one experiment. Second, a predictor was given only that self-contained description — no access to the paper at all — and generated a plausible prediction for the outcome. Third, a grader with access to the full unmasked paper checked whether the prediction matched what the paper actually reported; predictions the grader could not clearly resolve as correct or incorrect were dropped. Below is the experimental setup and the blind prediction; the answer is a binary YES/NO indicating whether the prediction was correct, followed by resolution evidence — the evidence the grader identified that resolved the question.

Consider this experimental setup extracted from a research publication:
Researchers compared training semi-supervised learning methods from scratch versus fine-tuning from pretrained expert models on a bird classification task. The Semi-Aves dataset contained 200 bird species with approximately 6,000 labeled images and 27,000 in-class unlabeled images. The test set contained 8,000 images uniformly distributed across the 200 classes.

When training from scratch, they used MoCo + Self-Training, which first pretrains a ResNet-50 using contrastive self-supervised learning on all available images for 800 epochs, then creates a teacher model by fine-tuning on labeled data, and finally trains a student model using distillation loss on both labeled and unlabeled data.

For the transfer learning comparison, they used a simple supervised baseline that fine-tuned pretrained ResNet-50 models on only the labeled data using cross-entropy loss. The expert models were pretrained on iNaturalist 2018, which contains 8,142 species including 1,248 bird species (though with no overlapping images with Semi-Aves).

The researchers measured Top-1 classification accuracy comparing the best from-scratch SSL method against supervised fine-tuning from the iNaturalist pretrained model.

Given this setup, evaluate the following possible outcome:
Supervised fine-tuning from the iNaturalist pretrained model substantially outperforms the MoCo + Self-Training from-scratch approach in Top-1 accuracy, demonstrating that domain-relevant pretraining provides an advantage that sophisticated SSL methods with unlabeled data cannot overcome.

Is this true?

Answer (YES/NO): YES